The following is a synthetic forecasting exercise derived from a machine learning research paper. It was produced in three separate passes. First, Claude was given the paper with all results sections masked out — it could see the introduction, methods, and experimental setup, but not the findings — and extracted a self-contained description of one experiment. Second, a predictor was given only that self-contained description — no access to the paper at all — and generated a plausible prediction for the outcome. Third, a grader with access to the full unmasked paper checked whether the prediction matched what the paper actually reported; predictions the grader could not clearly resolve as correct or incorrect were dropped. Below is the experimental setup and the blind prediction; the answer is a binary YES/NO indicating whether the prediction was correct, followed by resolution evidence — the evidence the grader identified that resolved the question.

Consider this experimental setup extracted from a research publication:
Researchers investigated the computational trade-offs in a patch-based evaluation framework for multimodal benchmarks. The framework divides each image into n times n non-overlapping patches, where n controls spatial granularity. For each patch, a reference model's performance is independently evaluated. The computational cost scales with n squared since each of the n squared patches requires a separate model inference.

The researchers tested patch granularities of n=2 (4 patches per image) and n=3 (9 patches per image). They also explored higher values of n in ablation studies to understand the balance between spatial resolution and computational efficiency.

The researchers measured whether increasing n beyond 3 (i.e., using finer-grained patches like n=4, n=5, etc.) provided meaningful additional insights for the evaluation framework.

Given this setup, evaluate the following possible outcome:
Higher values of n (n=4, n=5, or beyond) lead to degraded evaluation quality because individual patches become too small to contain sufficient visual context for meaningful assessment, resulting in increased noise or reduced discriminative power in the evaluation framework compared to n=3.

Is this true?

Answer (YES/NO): NO